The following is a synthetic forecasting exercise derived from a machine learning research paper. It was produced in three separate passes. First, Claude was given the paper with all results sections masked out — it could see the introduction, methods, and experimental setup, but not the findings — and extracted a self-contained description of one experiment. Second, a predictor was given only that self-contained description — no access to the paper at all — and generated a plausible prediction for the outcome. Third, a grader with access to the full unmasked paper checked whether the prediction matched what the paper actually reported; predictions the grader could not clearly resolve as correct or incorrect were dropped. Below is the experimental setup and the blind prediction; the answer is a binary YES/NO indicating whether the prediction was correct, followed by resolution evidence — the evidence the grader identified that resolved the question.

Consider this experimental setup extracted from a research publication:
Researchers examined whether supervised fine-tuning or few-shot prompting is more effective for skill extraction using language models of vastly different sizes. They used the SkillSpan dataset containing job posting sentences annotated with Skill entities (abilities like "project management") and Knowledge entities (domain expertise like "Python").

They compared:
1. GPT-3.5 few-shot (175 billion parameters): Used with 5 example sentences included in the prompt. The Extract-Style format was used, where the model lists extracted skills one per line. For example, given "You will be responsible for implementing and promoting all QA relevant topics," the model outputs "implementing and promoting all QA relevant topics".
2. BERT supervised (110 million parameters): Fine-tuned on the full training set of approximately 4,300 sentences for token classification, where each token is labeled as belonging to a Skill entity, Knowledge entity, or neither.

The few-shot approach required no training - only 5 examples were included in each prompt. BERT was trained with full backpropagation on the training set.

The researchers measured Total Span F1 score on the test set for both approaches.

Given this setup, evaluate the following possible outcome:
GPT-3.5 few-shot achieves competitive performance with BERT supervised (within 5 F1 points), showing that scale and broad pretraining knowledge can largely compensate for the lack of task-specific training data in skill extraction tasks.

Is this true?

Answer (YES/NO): NO